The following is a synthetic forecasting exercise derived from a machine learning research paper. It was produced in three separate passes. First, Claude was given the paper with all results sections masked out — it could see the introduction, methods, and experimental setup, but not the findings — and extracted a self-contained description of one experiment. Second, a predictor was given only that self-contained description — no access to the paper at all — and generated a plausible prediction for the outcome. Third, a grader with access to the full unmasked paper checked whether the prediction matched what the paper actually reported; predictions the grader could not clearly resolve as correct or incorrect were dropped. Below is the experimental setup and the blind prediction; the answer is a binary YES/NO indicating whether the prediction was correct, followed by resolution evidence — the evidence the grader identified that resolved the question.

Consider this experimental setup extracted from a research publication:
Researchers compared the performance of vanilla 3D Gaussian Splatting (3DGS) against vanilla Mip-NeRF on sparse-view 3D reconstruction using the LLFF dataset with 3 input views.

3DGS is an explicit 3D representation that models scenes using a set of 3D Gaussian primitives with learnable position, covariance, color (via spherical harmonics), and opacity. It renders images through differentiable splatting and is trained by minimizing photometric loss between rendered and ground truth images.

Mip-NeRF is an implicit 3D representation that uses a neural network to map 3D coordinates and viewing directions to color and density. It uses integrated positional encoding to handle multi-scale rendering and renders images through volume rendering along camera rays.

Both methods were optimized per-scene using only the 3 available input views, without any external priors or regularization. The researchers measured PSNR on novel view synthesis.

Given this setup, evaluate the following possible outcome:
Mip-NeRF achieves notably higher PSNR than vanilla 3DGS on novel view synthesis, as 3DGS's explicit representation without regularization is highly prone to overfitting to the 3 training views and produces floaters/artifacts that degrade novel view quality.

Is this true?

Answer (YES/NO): NO